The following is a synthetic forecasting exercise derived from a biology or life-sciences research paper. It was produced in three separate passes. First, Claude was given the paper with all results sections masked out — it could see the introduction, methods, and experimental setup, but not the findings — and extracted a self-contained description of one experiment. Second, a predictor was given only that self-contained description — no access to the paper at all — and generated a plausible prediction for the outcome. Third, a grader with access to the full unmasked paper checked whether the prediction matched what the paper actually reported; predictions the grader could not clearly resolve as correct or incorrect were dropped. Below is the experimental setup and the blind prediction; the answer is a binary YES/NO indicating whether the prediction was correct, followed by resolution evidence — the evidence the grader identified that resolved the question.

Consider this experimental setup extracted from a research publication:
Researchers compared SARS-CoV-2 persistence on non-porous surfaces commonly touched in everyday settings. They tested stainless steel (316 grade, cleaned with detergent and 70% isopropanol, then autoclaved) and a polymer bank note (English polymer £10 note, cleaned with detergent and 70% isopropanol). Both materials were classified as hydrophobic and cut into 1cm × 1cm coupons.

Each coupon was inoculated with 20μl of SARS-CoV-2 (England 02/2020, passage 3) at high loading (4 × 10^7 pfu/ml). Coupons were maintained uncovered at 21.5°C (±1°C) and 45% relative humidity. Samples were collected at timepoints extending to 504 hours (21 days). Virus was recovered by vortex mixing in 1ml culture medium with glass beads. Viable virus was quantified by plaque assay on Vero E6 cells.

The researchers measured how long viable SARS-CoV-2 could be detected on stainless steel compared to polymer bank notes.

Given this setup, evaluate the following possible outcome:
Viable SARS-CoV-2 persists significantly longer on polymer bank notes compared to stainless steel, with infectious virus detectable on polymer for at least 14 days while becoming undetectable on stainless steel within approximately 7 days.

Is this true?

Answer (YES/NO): NO